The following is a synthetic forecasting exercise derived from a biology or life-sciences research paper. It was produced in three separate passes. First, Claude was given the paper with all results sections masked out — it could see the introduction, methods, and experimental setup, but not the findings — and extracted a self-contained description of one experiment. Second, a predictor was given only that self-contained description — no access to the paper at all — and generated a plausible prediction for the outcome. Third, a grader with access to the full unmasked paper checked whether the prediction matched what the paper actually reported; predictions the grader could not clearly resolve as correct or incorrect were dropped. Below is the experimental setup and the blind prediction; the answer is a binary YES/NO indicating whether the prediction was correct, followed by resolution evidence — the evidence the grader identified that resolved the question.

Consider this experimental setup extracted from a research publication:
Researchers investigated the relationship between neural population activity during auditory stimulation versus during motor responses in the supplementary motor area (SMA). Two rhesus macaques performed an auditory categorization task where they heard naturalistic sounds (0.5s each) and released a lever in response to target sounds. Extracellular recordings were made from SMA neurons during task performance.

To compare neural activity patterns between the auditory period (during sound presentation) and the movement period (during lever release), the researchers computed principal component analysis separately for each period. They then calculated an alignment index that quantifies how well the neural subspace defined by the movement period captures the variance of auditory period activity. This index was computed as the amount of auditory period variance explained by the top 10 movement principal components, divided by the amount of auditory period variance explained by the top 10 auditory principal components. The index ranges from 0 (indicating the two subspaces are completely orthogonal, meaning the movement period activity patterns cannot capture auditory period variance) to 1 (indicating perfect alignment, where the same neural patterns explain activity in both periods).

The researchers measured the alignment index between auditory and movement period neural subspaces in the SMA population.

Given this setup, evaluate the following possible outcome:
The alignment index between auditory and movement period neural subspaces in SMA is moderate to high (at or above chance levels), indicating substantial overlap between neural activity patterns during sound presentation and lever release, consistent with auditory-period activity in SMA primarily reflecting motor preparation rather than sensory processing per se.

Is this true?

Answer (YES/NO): NO